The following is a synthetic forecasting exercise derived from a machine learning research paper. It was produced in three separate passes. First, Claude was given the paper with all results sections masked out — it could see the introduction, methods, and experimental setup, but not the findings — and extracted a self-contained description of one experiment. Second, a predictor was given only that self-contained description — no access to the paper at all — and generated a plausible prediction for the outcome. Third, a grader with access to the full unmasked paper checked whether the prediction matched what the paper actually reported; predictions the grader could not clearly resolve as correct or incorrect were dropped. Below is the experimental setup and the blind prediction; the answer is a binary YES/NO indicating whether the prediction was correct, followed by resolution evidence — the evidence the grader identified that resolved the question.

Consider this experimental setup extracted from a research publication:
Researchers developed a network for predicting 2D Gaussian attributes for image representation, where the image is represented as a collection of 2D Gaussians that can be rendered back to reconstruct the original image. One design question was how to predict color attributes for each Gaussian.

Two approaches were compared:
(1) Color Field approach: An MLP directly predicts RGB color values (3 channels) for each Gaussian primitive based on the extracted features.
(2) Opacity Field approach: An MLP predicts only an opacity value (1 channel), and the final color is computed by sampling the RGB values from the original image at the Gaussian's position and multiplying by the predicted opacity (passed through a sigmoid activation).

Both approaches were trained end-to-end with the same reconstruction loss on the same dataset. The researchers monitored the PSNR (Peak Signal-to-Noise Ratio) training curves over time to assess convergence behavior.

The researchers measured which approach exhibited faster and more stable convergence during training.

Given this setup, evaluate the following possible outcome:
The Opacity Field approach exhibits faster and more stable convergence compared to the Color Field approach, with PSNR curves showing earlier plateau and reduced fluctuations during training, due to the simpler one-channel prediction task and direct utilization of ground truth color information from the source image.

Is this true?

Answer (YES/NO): YES